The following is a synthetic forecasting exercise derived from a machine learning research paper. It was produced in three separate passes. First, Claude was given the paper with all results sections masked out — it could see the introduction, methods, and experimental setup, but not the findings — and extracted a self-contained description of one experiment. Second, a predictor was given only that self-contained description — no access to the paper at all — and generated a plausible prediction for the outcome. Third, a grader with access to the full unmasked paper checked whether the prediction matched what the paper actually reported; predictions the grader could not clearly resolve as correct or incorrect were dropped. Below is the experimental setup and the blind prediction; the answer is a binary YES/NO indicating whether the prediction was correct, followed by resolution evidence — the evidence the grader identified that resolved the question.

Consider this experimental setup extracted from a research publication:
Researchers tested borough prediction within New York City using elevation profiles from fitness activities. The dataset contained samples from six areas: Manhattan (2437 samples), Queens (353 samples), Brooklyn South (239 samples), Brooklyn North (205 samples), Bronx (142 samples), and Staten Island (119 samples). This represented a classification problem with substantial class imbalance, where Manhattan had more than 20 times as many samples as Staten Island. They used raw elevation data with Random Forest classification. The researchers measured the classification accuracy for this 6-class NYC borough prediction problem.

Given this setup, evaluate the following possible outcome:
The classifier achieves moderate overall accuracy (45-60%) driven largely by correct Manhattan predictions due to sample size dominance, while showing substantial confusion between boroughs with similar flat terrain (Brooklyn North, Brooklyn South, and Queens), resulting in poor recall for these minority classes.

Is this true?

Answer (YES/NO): NO